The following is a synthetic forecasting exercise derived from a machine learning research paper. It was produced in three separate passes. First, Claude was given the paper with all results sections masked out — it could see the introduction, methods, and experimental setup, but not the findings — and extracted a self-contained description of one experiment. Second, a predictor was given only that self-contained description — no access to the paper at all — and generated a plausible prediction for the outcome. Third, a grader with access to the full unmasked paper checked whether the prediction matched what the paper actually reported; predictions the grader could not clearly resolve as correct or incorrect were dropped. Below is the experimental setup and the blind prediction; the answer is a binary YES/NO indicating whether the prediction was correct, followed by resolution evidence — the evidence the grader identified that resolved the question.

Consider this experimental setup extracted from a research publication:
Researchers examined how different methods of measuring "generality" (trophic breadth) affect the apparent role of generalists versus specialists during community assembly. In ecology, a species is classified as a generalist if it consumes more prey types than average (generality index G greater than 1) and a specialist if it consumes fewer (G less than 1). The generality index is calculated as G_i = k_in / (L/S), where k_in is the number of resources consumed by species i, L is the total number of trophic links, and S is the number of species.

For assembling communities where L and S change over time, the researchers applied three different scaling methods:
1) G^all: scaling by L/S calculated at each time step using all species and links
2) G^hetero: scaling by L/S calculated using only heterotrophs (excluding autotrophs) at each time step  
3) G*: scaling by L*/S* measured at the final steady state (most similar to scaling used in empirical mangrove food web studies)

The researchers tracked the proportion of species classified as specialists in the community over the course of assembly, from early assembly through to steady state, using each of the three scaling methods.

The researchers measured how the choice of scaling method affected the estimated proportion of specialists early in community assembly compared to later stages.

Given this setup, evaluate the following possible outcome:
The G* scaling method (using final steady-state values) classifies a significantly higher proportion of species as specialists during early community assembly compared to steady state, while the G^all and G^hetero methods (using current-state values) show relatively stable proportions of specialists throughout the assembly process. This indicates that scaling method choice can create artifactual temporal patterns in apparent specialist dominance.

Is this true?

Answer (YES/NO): NO